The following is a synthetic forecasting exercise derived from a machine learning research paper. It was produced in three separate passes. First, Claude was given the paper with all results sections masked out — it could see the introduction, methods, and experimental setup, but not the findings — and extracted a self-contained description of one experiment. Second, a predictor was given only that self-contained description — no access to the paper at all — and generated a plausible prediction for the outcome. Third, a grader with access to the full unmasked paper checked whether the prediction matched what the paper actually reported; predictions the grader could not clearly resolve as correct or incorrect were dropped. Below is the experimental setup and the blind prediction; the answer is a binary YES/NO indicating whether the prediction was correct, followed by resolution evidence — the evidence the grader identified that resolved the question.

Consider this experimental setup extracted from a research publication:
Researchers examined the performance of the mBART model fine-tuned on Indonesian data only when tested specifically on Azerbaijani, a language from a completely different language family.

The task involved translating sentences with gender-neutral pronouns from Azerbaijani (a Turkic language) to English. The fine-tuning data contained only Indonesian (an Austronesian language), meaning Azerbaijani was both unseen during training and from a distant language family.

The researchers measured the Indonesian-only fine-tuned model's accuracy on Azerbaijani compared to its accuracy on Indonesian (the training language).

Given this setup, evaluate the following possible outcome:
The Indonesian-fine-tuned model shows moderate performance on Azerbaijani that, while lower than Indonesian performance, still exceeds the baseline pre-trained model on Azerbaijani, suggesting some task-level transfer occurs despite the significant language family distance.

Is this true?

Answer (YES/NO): YES